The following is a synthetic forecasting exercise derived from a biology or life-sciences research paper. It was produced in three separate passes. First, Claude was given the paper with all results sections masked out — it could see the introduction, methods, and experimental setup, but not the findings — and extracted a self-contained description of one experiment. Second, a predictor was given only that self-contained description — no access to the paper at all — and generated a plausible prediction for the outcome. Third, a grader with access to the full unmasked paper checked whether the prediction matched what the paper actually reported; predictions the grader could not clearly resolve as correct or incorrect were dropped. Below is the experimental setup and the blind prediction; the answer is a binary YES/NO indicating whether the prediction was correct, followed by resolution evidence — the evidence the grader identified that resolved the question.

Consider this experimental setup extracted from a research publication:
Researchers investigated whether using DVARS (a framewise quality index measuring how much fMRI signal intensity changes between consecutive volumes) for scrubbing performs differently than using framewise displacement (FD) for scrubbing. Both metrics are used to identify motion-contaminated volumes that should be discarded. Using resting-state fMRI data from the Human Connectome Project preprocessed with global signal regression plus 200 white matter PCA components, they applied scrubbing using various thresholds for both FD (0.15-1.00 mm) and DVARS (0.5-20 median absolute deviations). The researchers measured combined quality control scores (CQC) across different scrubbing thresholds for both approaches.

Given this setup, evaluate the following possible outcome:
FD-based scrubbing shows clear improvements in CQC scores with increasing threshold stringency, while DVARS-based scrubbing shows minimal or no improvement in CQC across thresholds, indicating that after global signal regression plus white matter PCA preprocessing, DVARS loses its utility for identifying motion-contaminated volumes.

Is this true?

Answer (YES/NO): NO